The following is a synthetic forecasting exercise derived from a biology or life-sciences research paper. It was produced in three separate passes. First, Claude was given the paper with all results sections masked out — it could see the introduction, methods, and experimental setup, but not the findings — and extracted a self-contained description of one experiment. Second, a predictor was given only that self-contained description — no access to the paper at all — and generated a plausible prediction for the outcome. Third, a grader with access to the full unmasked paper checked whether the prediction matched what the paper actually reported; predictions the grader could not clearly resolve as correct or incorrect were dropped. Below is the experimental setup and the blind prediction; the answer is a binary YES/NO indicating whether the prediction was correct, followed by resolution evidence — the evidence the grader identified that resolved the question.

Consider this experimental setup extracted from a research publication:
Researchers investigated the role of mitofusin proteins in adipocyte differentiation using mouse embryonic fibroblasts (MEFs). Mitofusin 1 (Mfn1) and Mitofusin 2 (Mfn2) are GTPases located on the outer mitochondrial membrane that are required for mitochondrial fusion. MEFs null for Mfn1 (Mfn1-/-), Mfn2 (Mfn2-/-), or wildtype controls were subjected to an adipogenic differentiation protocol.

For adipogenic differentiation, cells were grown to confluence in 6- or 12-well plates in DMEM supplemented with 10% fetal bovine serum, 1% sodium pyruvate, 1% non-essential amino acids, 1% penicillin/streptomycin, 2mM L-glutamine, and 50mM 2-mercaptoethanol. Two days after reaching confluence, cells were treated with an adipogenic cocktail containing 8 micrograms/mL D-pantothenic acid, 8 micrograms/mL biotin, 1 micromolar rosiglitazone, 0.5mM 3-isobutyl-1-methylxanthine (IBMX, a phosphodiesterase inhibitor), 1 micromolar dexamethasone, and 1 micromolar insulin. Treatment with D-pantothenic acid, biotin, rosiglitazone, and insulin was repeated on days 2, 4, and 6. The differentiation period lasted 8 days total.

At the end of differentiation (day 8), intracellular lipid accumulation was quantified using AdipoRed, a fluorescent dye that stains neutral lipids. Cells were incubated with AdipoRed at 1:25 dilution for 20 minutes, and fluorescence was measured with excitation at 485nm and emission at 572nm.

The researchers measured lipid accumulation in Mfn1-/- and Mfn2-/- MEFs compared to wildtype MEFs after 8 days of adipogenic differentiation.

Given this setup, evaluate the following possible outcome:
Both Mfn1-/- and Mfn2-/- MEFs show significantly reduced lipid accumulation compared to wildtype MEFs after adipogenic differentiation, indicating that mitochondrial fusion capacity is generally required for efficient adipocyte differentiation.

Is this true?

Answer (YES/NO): NO